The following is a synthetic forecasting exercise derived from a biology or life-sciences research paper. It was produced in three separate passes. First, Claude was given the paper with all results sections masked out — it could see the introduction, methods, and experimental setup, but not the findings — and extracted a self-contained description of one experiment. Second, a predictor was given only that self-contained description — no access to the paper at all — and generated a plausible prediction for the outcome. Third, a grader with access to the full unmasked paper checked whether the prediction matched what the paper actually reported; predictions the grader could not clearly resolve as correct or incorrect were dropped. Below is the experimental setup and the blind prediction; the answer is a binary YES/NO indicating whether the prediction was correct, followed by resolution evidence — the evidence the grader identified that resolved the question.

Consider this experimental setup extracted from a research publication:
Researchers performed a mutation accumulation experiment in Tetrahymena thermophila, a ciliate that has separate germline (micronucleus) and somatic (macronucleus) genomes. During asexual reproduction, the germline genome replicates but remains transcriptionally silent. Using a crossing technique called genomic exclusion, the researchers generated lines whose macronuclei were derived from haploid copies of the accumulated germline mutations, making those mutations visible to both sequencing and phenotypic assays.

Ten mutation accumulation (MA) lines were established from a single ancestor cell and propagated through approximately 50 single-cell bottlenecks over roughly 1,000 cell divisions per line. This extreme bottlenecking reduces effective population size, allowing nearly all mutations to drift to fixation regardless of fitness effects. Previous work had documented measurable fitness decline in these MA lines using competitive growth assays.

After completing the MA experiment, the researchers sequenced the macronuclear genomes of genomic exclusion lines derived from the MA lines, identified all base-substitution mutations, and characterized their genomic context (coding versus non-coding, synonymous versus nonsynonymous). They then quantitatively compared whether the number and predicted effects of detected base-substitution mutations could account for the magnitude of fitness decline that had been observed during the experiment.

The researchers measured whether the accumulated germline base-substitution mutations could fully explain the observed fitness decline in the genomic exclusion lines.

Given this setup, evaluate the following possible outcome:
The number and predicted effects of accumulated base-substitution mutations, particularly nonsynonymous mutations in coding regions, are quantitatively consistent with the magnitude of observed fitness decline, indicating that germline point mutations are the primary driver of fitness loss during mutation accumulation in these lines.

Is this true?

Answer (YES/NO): NO